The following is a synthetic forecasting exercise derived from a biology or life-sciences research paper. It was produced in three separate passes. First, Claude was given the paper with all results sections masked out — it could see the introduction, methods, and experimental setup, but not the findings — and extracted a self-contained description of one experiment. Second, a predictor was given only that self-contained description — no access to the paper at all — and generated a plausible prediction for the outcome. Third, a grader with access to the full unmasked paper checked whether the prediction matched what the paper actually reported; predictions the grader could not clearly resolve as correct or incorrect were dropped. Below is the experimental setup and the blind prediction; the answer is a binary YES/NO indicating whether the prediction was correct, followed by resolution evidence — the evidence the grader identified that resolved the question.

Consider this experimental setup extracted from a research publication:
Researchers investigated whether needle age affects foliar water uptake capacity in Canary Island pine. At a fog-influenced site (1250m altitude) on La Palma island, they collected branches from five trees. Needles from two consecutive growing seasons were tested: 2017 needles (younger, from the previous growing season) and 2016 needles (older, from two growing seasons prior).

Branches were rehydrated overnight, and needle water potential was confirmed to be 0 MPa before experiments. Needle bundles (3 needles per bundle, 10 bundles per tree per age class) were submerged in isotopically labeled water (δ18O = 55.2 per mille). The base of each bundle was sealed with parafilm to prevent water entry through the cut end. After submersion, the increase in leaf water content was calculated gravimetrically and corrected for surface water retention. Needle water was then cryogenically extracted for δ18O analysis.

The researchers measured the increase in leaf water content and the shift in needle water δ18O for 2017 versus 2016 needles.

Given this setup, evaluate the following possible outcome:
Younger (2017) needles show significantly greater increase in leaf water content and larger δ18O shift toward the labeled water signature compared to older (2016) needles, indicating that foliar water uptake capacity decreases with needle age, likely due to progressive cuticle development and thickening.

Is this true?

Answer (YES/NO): NO